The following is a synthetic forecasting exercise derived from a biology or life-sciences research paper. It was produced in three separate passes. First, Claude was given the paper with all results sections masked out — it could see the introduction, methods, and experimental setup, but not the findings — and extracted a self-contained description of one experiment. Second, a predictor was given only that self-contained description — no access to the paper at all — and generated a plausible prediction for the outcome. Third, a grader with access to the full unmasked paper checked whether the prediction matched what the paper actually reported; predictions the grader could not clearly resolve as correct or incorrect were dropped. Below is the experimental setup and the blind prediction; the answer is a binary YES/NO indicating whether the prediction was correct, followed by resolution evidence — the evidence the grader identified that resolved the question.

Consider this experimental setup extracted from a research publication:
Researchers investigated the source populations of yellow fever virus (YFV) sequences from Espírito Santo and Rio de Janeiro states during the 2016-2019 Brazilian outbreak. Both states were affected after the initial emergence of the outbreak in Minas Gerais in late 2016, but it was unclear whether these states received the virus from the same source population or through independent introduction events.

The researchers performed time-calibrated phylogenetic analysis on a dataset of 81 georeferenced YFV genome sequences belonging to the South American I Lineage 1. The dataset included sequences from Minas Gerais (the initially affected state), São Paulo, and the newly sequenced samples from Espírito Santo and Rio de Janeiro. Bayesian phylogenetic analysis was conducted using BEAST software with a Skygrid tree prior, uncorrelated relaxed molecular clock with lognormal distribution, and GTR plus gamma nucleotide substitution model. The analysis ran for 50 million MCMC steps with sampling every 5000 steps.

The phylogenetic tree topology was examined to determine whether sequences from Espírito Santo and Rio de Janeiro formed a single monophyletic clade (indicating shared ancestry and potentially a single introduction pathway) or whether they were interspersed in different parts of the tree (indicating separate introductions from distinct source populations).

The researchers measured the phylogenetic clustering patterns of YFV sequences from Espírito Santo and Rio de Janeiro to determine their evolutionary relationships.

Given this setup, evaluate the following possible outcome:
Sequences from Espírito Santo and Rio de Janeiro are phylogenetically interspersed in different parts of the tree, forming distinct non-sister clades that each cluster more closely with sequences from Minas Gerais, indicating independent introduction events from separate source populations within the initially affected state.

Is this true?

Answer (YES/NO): NO